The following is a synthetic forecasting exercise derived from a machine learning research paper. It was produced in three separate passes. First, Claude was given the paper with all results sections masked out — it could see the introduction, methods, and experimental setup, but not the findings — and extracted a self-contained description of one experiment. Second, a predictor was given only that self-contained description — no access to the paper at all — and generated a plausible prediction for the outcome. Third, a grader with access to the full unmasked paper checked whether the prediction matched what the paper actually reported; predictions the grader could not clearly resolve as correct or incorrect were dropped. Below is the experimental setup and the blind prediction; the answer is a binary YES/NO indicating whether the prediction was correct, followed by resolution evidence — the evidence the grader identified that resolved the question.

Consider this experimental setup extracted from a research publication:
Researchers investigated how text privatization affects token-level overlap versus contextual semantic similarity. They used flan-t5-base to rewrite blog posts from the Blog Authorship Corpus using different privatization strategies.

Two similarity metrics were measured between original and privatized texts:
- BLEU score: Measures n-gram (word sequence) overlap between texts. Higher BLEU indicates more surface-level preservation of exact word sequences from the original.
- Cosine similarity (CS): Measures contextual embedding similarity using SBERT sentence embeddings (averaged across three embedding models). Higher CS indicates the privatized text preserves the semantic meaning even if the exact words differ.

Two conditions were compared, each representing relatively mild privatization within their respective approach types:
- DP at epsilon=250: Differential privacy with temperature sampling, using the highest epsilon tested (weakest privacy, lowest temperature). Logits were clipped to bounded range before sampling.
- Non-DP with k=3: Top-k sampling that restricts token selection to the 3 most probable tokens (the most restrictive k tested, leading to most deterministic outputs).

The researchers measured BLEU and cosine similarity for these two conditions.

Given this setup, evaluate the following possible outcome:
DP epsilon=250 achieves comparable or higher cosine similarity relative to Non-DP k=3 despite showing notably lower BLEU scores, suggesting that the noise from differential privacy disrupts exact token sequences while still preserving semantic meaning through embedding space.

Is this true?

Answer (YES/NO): NO